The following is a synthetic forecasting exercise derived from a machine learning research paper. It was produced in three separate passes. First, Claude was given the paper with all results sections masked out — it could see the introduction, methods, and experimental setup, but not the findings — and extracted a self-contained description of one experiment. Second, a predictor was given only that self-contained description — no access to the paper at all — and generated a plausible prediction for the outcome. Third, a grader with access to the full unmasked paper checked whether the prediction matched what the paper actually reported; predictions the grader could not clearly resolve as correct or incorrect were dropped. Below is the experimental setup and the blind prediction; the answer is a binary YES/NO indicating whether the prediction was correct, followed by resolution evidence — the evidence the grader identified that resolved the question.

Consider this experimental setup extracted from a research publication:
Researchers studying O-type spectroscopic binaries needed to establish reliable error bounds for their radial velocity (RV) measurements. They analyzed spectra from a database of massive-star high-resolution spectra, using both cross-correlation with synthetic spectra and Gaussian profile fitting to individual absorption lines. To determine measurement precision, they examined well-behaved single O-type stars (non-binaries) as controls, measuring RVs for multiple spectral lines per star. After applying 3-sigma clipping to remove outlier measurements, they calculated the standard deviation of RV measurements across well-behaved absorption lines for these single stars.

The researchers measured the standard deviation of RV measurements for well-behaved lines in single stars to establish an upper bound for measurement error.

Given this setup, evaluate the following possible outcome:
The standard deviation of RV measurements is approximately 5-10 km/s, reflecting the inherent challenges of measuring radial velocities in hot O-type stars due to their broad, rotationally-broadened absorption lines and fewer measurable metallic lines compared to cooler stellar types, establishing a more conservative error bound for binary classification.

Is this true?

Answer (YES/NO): YES